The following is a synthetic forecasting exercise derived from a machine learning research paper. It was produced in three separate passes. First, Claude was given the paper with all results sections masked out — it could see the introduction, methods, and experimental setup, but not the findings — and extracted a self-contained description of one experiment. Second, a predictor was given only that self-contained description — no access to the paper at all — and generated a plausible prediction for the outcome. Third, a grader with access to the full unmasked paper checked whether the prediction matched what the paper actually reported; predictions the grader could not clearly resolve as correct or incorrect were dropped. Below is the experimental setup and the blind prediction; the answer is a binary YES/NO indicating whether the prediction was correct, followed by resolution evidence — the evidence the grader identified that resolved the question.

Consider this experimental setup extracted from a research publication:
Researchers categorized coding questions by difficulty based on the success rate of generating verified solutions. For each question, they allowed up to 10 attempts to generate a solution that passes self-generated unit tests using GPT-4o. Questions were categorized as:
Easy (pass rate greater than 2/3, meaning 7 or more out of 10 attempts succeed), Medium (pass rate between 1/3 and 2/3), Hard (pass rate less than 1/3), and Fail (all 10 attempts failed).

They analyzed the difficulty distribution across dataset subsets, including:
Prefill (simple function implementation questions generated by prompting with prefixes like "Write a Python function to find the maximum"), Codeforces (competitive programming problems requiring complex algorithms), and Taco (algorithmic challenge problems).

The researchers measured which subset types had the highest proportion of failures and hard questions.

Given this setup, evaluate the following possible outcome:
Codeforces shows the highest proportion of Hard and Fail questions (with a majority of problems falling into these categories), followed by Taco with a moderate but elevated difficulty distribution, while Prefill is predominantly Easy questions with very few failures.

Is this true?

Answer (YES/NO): NO